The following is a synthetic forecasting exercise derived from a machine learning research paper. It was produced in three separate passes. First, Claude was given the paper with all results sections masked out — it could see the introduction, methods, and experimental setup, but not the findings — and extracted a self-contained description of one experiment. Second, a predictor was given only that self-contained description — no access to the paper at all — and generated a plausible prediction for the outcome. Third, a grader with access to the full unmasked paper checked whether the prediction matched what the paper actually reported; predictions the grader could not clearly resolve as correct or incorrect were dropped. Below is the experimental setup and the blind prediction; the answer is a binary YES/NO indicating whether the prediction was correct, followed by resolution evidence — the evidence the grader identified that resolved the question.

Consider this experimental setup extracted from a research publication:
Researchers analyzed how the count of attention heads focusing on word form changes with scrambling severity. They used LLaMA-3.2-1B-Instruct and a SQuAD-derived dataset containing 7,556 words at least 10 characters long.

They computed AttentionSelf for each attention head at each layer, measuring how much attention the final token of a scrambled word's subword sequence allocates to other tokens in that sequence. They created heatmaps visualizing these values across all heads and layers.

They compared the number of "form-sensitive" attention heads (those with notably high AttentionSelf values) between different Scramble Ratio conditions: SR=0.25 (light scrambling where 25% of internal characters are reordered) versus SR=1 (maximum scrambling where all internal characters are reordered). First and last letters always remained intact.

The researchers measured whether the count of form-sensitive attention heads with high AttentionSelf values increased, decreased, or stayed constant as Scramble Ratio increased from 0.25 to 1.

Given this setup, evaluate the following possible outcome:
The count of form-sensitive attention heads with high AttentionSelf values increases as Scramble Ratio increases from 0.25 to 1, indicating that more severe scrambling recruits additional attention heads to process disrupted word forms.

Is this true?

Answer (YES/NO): YES